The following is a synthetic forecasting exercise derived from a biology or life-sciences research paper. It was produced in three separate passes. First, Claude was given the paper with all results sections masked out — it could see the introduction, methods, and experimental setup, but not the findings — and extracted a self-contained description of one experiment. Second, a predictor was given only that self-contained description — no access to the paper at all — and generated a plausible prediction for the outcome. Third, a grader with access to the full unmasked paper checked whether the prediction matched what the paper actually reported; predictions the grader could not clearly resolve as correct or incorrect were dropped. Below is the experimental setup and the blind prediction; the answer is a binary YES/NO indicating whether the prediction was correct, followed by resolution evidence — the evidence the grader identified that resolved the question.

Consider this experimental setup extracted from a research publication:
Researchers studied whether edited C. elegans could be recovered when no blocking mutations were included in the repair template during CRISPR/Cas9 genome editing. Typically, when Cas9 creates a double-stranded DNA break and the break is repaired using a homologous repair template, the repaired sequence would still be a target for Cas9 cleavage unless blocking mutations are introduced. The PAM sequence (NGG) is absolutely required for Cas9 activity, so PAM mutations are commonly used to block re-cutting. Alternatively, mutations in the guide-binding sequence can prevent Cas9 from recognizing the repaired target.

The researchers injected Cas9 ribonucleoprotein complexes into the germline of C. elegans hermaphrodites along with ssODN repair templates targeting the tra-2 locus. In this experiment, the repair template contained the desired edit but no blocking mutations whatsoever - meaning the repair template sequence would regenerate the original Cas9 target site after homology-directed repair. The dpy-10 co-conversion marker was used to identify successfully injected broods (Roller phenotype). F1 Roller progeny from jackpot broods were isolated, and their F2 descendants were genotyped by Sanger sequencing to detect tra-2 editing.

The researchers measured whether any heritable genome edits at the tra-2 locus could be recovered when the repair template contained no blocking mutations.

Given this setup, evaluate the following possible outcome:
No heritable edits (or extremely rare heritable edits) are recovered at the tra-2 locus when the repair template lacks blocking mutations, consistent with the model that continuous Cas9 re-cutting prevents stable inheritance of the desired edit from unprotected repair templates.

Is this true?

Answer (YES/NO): NO